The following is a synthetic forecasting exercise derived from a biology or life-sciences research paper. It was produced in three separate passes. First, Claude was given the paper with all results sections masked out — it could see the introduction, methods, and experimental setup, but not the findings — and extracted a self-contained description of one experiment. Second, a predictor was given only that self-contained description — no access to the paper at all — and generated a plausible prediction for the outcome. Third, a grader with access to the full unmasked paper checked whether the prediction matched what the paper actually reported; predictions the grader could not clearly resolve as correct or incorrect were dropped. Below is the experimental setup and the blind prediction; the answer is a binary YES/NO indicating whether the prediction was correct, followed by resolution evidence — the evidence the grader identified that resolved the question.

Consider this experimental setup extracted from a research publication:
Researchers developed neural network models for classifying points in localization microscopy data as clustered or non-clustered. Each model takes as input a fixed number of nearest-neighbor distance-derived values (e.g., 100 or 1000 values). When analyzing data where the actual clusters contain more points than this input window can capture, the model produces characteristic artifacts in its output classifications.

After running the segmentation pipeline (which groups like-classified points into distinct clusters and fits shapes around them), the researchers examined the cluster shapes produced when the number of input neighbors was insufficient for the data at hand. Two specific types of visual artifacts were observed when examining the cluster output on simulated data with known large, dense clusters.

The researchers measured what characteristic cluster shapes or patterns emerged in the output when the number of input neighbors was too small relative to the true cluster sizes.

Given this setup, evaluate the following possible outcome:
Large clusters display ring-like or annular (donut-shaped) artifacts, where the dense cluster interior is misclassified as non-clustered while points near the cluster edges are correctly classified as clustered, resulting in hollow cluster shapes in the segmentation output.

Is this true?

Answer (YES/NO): YES